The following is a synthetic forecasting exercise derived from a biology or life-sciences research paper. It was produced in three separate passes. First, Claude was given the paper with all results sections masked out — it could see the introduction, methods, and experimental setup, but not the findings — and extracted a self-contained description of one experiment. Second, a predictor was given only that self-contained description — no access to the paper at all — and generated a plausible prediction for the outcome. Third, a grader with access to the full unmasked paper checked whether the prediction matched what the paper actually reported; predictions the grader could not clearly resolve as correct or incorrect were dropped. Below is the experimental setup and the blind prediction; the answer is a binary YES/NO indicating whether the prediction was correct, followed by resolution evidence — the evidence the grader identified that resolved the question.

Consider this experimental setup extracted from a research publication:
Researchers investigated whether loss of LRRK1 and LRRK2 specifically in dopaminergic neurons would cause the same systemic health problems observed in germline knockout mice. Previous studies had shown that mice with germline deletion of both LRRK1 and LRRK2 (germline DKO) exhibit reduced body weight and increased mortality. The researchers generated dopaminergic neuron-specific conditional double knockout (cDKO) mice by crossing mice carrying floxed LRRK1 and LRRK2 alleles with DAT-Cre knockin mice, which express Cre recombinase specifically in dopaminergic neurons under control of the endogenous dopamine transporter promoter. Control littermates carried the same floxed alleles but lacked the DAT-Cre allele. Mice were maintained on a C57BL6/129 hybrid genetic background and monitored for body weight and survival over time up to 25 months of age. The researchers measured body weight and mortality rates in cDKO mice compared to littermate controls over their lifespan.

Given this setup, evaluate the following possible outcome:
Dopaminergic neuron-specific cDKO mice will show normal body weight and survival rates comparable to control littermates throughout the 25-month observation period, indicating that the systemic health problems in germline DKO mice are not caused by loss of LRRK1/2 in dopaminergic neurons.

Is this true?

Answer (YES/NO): YES